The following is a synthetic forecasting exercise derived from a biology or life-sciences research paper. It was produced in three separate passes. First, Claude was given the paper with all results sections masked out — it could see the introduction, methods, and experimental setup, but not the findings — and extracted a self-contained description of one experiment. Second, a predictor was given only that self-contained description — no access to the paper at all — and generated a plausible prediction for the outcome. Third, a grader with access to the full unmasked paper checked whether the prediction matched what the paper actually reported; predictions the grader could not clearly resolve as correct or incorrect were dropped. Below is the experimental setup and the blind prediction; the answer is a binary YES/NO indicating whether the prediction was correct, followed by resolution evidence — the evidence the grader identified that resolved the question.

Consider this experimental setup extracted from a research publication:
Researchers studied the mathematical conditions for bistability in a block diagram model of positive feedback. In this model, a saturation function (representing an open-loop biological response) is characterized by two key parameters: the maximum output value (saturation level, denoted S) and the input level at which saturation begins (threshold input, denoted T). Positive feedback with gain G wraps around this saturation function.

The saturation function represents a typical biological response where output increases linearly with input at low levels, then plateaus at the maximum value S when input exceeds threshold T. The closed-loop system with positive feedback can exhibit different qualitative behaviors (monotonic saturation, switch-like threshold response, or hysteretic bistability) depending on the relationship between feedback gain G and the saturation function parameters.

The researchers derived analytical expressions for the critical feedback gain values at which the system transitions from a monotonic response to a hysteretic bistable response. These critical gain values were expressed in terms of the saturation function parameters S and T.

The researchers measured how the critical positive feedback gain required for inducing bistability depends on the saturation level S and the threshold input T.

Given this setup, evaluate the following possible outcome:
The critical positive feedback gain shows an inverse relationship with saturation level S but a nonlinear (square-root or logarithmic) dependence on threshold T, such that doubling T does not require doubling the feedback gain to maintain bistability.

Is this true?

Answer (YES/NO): NO